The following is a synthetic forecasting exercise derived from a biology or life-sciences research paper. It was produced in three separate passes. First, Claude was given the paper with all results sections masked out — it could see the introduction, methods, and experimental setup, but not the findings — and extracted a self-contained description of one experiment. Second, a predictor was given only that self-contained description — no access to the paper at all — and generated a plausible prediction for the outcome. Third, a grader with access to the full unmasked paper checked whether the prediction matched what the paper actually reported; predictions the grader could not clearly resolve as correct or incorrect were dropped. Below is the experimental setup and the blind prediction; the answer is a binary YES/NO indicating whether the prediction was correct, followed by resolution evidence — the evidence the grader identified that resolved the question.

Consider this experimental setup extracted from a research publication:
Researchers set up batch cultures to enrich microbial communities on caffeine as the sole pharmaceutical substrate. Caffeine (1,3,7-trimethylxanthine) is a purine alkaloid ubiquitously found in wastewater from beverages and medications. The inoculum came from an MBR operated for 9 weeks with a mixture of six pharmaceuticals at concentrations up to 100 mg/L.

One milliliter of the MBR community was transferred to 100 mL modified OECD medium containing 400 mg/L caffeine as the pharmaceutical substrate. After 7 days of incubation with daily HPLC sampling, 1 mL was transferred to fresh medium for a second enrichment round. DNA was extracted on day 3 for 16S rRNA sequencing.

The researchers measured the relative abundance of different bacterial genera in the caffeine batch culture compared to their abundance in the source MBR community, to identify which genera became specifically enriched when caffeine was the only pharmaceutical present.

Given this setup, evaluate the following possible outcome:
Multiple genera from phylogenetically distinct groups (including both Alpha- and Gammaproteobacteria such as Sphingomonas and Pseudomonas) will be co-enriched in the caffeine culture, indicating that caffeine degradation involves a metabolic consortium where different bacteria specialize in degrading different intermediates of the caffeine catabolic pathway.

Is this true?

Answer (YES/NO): NO